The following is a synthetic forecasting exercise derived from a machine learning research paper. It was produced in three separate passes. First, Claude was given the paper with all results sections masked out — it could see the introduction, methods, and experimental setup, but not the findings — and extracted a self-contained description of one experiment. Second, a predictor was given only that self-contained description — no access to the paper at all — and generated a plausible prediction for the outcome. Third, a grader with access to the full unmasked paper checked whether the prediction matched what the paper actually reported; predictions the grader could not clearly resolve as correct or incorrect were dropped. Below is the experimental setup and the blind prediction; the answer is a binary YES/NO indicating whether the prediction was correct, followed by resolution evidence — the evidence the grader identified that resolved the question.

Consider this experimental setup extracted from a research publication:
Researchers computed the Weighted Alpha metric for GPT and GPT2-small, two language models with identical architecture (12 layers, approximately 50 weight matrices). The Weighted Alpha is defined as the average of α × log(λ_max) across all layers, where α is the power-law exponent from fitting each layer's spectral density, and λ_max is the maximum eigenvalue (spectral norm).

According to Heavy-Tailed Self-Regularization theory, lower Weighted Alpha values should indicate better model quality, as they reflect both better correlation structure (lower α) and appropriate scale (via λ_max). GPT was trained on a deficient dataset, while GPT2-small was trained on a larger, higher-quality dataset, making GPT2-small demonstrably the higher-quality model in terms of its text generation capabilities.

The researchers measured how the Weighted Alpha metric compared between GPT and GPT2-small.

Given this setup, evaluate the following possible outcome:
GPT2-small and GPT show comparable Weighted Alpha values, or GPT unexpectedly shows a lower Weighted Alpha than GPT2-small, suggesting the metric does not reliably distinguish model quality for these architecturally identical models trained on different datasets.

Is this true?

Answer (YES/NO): YES